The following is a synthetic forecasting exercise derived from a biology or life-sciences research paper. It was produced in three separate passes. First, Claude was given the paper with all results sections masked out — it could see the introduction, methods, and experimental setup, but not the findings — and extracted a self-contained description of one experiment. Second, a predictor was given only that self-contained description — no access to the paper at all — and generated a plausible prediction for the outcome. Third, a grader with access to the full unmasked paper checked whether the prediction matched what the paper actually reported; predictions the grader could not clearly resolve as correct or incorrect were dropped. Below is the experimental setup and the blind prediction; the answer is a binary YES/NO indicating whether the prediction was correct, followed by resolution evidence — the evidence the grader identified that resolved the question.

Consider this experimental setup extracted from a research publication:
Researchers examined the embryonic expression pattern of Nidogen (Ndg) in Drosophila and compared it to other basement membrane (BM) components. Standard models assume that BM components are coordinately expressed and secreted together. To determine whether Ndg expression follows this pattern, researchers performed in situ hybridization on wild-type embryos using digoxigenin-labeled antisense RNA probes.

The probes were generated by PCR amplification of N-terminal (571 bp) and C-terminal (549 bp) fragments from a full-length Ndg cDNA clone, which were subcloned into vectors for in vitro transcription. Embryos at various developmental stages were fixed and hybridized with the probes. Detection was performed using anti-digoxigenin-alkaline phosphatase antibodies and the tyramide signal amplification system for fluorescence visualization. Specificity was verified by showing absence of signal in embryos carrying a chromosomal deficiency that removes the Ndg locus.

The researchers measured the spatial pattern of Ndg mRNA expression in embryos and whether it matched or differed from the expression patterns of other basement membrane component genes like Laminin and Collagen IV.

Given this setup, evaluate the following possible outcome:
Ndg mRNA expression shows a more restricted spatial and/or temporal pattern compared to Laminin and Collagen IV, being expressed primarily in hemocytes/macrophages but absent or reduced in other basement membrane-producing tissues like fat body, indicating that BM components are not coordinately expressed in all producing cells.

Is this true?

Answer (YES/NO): NO